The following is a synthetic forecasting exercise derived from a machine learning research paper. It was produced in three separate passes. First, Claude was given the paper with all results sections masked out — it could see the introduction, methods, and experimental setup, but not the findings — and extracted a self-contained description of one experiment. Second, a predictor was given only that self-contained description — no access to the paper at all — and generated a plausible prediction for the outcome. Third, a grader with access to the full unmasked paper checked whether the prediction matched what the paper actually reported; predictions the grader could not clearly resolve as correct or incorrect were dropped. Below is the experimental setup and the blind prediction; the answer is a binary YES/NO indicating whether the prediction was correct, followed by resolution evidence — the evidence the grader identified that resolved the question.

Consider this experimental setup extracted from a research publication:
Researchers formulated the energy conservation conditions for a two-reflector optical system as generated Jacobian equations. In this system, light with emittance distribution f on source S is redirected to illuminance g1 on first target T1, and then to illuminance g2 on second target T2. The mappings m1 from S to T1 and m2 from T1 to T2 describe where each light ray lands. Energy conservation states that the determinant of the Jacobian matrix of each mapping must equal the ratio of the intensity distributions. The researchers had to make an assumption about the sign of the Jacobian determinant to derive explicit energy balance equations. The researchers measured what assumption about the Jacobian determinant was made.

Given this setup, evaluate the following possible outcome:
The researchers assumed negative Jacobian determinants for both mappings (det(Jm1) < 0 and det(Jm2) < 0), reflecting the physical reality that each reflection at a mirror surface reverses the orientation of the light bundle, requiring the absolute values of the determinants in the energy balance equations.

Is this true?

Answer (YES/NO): NO